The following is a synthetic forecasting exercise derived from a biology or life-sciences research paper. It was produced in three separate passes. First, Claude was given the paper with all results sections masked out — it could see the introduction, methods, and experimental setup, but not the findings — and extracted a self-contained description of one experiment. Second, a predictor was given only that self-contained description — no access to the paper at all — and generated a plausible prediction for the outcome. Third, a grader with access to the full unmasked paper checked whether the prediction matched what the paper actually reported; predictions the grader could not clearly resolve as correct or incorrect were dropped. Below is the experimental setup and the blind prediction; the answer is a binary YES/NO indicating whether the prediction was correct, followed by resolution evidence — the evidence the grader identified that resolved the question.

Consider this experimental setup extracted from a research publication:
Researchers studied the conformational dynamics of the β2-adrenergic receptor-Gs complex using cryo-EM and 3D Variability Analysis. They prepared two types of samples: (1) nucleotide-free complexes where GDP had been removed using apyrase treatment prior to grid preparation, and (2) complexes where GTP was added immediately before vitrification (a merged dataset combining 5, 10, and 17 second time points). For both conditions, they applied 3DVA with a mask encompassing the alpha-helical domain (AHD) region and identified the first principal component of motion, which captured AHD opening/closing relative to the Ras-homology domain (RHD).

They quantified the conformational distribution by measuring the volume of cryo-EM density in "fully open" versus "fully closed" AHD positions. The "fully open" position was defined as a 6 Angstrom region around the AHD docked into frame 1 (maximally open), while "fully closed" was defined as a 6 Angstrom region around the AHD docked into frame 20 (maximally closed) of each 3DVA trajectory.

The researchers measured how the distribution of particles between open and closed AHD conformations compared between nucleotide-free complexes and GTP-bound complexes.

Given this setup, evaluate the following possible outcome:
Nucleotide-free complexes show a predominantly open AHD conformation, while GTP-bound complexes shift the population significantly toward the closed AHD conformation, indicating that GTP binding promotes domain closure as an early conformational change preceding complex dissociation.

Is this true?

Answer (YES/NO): NO